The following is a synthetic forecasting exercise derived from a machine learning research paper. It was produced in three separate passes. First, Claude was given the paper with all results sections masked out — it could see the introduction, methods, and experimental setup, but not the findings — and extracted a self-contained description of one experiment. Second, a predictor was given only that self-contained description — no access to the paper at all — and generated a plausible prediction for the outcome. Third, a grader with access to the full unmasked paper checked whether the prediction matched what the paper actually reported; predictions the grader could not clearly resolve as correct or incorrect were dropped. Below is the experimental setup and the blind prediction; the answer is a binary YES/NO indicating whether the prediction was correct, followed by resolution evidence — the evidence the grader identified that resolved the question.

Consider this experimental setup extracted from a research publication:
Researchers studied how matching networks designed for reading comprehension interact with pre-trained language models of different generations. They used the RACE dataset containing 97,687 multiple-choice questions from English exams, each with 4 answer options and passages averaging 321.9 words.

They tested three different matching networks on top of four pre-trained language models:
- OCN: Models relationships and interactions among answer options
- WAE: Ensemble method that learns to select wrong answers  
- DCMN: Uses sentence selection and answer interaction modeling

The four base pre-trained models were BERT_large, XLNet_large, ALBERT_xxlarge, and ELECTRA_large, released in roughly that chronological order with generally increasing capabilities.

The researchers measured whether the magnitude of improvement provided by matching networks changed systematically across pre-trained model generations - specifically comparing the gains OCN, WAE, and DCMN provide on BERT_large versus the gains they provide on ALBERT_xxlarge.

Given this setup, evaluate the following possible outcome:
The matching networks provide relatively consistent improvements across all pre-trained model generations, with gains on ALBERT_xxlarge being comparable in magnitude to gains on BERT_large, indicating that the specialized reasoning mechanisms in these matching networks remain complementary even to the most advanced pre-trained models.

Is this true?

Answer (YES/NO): NO